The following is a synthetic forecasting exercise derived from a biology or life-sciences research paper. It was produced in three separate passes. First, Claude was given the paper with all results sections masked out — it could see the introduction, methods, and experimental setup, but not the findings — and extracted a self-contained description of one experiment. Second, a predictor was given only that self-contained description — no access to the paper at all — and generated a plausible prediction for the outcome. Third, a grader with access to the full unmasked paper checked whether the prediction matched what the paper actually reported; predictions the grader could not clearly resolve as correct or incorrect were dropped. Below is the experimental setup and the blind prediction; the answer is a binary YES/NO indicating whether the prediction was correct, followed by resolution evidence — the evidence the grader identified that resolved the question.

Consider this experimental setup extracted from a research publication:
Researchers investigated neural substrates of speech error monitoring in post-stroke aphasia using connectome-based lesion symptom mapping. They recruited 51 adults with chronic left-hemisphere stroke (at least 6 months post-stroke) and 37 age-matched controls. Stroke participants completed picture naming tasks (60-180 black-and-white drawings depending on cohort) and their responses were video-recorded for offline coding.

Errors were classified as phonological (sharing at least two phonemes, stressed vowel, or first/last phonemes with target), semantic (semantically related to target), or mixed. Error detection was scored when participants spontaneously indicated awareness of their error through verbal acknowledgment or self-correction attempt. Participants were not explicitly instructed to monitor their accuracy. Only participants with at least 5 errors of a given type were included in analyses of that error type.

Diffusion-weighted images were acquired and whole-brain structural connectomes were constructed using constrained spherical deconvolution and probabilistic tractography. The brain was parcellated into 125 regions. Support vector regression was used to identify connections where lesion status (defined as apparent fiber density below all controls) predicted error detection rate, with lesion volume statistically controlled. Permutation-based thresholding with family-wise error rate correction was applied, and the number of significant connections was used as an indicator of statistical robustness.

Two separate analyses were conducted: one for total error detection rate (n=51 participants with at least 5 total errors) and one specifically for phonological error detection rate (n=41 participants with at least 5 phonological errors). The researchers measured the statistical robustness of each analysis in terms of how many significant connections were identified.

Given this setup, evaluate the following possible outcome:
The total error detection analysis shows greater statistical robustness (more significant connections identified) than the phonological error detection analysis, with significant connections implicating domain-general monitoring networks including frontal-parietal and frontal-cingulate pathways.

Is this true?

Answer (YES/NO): NO